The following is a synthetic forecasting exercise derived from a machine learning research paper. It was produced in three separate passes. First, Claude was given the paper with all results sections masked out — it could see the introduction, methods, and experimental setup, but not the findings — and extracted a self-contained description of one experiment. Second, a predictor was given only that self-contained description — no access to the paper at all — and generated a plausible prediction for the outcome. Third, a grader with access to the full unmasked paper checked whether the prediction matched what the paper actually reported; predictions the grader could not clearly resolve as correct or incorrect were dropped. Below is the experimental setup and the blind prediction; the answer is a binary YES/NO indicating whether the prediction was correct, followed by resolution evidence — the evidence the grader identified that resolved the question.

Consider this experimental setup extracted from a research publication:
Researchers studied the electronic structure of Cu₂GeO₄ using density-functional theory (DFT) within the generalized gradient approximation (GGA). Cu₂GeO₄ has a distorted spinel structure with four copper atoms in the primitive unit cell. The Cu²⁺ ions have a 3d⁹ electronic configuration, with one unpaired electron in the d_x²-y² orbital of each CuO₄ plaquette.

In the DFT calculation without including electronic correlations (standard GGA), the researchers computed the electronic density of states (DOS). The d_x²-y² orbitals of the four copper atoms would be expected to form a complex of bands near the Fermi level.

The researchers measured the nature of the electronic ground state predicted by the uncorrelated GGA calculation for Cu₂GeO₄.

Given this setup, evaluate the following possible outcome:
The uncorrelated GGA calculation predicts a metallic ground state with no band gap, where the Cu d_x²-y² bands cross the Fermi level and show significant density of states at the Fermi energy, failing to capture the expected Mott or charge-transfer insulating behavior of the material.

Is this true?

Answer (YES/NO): YES